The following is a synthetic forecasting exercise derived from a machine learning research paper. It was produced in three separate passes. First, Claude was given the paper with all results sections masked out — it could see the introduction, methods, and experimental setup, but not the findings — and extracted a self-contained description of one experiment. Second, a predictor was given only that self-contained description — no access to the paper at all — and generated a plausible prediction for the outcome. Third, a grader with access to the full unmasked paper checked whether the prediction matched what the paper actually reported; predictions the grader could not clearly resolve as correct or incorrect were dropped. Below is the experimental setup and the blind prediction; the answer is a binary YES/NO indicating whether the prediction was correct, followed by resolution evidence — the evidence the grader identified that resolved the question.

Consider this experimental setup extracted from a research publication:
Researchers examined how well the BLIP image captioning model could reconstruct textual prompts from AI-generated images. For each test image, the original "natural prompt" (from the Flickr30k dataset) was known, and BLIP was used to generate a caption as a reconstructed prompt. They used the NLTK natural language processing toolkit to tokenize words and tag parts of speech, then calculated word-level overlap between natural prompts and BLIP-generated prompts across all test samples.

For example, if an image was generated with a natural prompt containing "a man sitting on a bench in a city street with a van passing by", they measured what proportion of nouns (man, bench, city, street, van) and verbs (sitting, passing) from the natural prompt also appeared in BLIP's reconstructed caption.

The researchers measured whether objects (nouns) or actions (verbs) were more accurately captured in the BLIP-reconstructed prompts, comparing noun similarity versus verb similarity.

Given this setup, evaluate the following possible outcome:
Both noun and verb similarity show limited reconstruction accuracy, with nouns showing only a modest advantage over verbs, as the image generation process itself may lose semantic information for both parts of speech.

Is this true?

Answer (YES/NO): NO